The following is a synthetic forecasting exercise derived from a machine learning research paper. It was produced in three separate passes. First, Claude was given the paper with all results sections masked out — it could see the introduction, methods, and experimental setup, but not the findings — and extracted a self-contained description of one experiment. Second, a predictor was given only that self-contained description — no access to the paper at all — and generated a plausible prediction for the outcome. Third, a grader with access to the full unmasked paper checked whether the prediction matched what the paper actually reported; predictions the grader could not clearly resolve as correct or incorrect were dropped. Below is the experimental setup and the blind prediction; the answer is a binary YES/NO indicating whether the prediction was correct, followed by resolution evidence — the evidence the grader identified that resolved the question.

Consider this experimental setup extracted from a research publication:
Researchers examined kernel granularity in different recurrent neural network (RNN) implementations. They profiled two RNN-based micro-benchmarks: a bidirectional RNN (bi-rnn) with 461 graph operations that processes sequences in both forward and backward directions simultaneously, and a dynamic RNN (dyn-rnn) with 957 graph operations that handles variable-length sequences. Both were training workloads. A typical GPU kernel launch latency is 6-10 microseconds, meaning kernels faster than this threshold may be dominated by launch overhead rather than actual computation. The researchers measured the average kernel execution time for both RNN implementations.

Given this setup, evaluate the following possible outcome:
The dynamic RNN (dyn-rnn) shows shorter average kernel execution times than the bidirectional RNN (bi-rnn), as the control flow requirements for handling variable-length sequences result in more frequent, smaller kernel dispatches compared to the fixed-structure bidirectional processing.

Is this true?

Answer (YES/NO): YES